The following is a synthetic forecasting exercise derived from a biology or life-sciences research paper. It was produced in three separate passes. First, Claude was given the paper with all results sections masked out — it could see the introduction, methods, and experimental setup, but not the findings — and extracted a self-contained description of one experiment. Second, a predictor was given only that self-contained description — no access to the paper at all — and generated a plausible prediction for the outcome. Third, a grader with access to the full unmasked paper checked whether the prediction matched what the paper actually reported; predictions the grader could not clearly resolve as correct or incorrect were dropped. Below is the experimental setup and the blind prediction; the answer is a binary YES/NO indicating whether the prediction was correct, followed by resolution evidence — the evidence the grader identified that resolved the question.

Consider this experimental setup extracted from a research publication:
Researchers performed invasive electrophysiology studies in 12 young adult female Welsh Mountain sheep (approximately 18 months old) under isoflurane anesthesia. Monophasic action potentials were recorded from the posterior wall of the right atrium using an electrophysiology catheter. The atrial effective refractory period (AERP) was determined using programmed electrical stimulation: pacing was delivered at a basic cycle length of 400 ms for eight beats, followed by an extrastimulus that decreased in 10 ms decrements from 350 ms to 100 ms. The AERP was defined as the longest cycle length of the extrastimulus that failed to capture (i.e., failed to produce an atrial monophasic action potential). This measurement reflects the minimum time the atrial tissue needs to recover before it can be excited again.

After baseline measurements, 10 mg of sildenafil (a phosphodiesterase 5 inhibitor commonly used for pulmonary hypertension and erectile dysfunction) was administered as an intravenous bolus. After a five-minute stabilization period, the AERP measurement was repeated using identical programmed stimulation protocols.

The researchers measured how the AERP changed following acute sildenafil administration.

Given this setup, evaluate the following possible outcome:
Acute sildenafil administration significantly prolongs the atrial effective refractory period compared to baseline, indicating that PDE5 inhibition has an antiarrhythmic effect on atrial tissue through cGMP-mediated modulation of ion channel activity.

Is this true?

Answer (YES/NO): YES